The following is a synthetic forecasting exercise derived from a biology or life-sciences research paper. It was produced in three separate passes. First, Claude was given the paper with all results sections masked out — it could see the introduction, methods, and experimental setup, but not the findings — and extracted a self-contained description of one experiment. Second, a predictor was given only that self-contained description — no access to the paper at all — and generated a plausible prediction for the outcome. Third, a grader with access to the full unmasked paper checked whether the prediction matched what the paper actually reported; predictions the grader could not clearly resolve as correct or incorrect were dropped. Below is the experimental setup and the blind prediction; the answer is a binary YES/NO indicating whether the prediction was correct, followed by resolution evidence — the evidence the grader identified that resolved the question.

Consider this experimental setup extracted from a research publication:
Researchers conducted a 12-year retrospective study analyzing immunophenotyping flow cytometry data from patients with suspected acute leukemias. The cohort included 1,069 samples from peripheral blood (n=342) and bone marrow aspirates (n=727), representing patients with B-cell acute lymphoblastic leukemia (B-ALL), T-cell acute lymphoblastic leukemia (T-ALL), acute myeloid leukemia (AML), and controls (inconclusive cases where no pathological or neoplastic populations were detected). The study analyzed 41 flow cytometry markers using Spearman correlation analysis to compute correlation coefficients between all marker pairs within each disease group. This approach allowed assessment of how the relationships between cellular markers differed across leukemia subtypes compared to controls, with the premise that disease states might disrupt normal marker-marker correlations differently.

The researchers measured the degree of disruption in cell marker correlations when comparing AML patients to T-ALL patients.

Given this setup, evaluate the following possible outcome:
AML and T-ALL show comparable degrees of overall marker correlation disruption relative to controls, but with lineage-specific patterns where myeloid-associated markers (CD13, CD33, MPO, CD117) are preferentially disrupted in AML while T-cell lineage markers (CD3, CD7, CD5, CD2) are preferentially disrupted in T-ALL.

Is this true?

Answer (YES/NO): NO